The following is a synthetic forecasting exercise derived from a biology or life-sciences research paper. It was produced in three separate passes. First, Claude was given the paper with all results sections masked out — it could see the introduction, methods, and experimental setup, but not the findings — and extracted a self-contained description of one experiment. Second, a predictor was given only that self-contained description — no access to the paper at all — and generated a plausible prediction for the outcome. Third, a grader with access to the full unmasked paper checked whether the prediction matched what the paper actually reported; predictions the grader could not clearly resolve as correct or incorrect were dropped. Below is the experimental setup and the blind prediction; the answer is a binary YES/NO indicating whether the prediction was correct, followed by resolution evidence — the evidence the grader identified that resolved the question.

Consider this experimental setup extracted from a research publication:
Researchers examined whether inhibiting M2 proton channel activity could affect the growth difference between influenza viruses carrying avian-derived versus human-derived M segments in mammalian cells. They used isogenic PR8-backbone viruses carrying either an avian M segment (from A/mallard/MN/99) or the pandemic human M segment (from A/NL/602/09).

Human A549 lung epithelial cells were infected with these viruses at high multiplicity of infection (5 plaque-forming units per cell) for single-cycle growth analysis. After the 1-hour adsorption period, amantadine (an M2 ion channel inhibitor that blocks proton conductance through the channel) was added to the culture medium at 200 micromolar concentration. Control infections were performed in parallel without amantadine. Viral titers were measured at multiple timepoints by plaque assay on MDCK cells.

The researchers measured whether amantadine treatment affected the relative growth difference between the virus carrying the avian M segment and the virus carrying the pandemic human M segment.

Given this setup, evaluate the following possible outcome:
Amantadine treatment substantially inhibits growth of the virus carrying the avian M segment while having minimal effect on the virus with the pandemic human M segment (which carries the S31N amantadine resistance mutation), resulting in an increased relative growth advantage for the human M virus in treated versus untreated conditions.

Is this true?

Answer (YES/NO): NO